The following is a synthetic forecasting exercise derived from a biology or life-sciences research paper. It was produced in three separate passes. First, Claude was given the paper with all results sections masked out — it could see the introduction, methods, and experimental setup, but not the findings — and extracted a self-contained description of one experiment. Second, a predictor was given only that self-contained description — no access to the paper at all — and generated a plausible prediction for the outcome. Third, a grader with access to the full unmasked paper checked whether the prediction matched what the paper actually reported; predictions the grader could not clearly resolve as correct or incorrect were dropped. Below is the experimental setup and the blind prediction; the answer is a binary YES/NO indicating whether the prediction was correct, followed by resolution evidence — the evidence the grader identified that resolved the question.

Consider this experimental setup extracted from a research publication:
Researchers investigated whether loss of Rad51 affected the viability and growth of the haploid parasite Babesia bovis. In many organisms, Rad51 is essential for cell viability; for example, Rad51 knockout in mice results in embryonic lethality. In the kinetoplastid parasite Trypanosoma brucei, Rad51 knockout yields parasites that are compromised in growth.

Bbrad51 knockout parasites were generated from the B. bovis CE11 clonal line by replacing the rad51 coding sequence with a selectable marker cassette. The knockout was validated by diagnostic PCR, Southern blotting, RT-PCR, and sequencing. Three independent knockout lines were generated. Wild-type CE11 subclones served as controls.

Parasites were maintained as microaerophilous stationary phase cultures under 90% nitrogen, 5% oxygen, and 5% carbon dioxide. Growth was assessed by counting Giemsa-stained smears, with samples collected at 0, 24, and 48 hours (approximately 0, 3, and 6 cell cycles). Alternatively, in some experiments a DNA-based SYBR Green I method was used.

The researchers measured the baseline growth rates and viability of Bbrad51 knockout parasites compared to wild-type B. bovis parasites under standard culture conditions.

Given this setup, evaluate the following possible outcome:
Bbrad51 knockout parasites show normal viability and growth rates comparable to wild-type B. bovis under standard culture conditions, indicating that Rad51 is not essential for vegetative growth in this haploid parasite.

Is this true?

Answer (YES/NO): YES